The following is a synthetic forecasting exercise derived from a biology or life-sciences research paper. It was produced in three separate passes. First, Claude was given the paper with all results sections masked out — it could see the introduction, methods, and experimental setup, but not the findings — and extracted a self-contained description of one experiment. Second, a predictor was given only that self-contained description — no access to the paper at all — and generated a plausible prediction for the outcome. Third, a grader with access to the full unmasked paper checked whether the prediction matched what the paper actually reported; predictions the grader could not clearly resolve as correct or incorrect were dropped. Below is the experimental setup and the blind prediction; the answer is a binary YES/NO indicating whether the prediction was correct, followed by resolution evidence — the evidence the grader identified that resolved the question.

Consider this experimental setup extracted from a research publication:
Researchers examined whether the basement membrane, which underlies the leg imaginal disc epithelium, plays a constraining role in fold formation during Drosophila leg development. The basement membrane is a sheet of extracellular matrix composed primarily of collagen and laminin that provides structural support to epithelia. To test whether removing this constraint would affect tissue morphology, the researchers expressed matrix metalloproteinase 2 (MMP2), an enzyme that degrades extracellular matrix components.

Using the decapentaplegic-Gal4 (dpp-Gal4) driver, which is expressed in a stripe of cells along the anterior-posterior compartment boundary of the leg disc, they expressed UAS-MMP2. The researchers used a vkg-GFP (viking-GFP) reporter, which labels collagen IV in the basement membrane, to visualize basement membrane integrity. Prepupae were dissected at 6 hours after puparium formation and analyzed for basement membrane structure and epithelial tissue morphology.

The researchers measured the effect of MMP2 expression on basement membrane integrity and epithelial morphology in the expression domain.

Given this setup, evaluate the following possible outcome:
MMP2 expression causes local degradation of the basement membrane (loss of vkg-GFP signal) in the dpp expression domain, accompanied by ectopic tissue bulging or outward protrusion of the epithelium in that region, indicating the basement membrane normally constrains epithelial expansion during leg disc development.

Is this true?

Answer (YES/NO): NO